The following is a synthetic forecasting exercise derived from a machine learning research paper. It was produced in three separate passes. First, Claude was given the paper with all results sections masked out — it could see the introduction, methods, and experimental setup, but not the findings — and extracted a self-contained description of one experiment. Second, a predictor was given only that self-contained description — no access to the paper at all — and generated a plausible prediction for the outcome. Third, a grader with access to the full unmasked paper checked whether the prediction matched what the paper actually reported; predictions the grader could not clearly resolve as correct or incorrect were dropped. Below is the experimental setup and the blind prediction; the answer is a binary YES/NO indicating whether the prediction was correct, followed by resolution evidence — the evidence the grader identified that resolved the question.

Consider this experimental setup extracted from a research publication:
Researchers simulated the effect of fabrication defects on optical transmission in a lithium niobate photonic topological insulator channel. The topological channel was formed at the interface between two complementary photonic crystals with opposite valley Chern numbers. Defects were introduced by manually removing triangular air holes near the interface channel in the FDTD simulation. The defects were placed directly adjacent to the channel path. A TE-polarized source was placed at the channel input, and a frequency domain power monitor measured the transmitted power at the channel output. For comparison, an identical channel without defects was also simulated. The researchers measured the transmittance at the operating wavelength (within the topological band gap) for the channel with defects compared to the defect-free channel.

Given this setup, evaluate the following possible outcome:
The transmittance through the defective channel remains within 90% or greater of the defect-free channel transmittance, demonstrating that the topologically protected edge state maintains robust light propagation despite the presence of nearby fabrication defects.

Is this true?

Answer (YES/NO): YES